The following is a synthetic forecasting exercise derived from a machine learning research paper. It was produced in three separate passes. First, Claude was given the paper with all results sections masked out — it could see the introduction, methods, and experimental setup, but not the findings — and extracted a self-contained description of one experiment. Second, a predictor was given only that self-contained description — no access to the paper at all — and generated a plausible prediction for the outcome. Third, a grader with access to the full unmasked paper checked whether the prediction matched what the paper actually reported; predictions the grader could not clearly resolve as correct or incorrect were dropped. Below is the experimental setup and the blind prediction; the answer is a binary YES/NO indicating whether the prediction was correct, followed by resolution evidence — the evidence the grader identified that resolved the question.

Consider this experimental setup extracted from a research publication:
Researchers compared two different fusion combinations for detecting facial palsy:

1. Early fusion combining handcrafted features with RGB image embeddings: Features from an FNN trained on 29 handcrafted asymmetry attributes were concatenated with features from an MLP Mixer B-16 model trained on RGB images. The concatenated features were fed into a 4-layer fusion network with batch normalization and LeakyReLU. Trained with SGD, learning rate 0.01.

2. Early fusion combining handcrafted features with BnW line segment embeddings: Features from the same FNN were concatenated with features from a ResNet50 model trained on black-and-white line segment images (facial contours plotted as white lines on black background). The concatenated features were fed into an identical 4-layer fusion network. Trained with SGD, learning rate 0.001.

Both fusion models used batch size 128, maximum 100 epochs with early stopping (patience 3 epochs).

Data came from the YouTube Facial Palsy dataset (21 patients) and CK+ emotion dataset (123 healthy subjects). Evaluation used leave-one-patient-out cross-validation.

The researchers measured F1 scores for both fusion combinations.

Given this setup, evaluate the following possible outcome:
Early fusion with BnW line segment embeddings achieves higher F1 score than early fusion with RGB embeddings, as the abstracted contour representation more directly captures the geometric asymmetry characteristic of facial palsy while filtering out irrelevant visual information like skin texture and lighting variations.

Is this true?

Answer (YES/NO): NO